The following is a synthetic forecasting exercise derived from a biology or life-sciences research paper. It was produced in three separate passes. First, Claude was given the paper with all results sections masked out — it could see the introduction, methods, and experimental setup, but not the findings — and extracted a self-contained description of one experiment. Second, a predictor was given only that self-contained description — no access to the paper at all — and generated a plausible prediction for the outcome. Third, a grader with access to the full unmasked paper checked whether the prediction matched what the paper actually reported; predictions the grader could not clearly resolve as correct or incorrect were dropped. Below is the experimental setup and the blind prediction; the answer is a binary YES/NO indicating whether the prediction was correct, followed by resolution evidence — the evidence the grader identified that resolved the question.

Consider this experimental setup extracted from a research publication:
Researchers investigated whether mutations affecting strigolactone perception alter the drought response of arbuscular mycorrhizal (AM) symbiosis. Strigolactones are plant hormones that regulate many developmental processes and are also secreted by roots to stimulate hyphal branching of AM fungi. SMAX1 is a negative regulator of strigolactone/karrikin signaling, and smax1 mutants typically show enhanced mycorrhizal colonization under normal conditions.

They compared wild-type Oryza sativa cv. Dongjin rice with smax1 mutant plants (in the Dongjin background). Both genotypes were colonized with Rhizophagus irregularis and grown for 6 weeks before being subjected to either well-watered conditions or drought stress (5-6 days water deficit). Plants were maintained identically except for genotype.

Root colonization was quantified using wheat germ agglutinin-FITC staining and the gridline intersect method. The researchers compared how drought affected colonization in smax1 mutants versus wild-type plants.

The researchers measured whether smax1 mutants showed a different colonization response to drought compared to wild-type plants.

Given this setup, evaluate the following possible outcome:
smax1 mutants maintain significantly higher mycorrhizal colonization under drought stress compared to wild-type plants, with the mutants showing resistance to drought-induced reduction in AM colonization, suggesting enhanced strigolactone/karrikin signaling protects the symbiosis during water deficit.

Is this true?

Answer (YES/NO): NO